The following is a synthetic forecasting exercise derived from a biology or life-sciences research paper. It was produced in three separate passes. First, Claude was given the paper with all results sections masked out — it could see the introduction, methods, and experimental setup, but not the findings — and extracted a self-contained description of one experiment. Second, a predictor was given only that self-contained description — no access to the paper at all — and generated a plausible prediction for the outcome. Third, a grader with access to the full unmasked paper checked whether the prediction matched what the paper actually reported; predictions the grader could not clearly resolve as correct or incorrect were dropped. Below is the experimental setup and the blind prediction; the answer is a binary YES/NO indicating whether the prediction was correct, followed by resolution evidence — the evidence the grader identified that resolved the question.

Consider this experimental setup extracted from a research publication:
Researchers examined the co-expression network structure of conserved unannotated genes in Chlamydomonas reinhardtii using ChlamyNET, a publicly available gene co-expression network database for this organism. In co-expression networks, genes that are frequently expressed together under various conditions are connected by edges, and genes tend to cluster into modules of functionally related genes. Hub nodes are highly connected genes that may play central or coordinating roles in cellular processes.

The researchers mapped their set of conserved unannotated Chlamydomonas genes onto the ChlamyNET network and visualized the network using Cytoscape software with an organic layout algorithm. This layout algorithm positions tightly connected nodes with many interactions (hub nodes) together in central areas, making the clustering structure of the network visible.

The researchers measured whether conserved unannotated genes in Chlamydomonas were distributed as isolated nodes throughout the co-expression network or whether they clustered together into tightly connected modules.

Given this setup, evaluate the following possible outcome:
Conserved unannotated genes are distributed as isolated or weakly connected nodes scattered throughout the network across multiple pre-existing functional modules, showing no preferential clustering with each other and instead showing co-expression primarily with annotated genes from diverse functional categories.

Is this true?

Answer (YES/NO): NO